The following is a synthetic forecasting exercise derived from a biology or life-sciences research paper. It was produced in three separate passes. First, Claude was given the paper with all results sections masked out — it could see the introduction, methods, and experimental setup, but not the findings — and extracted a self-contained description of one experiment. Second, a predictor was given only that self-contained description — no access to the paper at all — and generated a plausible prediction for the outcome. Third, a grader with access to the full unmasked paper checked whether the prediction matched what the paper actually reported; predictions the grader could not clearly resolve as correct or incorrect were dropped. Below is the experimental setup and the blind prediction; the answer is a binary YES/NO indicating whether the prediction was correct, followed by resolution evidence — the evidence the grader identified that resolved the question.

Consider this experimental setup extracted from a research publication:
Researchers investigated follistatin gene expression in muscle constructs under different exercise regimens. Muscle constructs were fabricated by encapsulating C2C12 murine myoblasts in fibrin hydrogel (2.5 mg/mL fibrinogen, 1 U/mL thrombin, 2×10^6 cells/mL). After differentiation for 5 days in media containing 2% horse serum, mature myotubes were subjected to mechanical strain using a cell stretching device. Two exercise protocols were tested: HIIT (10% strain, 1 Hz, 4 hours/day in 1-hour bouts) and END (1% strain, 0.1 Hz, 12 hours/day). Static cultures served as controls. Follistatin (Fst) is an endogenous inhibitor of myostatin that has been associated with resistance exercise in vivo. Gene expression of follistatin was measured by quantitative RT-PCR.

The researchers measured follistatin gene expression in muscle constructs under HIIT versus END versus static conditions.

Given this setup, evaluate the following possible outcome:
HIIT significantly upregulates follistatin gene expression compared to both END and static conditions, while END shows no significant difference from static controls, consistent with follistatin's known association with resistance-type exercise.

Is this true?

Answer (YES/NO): NO